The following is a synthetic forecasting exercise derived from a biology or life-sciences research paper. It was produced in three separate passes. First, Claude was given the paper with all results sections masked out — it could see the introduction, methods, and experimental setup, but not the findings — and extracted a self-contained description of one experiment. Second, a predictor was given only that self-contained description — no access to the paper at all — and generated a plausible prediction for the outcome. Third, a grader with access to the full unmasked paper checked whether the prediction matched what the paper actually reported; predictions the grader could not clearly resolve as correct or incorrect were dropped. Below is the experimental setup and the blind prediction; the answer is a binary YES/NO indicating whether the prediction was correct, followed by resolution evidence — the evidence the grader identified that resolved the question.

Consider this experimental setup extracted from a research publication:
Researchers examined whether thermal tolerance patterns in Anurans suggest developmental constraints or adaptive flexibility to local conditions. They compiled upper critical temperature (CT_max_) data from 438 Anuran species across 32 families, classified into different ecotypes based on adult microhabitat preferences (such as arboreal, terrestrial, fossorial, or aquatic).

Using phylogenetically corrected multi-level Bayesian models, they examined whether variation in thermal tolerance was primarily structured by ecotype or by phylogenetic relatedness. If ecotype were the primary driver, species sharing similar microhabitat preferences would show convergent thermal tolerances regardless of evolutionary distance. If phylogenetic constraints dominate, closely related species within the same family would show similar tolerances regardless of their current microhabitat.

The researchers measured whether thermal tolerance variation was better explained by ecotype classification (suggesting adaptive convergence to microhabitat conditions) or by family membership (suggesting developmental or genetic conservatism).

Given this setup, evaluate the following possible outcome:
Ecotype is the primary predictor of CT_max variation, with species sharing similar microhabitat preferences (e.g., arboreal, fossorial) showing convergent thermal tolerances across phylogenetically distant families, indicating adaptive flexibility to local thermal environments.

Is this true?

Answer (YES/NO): NO